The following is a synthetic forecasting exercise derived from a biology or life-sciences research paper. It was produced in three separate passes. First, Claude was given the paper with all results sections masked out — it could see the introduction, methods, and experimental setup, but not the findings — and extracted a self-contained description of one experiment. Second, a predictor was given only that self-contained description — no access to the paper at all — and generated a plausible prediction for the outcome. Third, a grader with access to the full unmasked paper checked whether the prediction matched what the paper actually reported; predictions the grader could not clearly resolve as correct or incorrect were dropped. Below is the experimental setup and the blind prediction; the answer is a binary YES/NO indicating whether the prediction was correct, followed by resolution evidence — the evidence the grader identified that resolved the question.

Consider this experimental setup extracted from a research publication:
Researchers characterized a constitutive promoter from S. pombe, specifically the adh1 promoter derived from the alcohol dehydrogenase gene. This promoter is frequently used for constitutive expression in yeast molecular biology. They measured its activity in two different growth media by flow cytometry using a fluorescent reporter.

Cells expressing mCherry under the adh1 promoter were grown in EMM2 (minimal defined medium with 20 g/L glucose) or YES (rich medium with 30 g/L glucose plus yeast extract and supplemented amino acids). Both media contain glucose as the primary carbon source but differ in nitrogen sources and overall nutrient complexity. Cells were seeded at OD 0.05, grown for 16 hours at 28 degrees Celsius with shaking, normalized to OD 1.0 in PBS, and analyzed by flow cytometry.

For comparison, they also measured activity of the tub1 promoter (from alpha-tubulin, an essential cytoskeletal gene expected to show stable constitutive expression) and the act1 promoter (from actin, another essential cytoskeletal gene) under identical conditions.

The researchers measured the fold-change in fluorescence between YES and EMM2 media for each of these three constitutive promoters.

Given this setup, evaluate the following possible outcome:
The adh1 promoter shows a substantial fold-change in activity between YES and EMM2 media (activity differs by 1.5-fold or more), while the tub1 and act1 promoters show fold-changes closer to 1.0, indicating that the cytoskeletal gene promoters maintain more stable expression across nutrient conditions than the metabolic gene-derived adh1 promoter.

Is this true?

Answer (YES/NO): NO